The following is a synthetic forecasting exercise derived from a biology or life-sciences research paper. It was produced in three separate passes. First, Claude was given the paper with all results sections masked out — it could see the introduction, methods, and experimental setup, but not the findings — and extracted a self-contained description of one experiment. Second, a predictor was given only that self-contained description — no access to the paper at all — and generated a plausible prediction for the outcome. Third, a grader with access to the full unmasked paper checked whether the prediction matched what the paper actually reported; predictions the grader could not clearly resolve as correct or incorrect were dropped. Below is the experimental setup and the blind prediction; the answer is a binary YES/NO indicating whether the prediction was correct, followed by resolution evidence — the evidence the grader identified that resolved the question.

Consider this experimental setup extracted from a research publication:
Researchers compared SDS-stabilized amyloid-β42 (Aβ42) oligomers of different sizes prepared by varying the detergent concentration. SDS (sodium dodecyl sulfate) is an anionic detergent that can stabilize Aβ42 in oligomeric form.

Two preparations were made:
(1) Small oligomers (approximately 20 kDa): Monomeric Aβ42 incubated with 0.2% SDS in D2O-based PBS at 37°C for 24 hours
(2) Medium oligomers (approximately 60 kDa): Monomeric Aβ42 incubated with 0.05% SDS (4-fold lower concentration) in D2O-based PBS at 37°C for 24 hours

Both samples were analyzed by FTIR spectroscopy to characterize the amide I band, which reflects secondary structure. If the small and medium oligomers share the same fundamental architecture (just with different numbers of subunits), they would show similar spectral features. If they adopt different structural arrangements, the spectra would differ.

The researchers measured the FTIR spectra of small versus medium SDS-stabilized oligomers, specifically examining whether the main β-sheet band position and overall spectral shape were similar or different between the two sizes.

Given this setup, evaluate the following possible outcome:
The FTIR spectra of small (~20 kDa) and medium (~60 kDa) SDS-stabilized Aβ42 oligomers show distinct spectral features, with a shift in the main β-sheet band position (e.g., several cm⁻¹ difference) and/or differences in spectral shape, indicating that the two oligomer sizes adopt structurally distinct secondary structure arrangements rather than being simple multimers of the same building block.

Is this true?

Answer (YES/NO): NO